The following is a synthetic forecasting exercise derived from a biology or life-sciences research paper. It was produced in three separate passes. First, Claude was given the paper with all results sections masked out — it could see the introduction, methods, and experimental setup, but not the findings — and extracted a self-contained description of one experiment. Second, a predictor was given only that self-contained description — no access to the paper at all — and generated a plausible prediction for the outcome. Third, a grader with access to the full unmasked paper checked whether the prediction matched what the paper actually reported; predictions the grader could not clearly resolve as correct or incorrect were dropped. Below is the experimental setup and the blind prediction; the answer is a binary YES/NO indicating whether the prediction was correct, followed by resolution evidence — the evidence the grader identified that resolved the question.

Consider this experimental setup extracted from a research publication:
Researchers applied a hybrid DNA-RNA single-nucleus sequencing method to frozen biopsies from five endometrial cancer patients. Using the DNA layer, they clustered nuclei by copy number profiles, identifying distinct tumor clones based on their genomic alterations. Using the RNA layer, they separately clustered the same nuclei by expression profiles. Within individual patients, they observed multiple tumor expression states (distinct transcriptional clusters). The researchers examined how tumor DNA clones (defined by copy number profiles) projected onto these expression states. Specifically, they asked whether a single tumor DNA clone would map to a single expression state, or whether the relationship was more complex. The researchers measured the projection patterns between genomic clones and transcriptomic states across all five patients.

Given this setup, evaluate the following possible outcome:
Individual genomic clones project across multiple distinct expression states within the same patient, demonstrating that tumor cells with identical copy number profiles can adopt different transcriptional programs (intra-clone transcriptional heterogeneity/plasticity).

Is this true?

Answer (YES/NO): YES